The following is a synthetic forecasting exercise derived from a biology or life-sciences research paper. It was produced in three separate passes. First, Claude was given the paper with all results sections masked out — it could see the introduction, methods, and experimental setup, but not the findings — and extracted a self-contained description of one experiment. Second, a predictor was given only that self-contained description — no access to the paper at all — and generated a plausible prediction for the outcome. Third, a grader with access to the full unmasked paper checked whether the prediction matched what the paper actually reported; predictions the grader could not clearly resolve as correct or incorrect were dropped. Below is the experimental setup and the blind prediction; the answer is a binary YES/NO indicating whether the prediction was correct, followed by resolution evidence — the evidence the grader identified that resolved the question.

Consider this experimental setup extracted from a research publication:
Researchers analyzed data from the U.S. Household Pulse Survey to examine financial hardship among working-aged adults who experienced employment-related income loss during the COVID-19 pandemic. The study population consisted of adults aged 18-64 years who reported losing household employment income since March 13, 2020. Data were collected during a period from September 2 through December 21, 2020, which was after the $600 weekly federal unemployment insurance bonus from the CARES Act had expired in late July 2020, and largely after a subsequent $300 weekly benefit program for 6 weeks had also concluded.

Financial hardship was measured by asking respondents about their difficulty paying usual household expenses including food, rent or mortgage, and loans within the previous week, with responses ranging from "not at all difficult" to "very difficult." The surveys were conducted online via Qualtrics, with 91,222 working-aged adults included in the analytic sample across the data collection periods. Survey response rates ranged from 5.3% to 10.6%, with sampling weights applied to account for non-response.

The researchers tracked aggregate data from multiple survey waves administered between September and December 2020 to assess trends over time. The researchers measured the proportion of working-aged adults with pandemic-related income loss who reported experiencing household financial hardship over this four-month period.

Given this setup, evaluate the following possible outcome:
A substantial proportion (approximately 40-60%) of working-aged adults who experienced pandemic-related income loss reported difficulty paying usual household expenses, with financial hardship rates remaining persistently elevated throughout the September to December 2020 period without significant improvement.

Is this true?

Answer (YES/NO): NO